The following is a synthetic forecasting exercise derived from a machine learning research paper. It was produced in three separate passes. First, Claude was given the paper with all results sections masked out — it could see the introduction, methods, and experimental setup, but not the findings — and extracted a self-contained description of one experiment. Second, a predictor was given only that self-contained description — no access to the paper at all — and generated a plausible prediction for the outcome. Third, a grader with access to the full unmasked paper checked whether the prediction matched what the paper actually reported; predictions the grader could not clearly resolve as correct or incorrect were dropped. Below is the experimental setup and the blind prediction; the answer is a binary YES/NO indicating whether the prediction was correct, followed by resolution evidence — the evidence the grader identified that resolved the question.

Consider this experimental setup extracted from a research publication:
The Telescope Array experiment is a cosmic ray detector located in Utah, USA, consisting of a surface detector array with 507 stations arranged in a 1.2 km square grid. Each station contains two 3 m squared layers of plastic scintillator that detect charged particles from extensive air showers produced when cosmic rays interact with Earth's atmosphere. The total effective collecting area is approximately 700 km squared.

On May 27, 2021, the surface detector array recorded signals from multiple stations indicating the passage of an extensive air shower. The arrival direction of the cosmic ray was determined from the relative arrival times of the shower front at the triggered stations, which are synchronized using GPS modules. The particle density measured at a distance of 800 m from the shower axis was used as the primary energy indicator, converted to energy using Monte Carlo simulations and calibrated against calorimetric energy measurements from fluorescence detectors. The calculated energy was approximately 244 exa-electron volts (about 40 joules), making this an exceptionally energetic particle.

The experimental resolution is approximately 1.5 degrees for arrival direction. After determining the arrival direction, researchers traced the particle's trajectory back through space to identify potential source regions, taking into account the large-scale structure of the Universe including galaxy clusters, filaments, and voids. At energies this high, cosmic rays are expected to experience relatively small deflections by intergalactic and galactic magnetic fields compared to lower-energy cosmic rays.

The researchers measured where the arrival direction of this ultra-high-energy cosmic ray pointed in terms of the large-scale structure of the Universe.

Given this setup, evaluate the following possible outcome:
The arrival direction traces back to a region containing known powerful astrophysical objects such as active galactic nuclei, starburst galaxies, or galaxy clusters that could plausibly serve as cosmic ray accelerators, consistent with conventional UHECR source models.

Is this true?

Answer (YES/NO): NO